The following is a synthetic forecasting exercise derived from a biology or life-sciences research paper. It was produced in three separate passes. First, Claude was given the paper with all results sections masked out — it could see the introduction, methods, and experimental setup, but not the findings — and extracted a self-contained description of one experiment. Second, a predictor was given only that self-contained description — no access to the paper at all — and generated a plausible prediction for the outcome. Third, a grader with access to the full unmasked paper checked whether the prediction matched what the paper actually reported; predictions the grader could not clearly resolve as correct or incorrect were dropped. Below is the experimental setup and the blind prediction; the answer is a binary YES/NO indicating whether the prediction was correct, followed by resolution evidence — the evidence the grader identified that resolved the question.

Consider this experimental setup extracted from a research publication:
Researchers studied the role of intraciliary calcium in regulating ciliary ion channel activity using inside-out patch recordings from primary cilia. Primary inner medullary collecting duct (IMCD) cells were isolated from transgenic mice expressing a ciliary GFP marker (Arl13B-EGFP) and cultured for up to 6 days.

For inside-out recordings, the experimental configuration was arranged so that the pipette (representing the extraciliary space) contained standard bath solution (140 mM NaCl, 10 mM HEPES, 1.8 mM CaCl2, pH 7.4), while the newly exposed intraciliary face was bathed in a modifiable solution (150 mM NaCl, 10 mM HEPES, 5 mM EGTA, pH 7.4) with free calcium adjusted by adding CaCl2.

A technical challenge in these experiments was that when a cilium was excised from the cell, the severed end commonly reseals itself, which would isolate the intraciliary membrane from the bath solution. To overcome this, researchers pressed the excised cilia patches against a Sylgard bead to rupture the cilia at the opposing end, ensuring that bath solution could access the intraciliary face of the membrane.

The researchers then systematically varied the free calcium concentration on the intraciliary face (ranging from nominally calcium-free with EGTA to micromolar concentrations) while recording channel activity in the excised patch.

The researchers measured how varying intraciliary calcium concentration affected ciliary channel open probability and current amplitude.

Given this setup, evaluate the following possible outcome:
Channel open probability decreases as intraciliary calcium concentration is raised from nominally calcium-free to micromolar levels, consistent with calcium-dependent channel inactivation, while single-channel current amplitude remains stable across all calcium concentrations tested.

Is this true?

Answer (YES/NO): NO